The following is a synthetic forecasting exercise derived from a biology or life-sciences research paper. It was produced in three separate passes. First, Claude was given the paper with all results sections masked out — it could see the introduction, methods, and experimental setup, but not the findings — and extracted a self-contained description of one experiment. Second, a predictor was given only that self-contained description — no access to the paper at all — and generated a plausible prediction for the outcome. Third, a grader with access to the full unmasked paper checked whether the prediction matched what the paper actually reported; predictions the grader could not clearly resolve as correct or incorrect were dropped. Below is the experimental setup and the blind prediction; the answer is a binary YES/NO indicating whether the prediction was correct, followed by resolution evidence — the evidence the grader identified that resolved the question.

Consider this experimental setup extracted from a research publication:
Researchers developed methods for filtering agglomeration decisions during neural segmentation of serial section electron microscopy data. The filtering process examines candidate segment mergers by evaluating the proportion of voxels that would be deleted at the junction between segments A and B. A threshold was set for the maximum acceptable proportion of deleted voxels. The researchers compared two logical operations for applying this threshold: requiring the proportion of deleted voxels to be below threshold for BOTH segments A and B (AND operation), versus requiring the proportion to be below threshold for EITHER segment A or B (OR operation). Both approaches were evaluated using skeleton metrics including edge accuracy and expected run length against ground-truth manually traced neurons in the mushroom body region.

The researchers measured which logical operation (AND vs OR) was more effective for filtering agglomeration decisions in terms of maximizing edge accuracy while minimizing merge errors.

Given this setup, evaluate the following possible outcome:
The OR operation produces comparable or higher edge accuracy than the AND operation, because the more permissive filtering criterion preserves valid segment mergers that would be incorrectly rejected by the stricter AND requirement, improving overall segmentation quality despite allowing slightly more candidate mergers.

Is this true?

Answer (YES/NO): NO